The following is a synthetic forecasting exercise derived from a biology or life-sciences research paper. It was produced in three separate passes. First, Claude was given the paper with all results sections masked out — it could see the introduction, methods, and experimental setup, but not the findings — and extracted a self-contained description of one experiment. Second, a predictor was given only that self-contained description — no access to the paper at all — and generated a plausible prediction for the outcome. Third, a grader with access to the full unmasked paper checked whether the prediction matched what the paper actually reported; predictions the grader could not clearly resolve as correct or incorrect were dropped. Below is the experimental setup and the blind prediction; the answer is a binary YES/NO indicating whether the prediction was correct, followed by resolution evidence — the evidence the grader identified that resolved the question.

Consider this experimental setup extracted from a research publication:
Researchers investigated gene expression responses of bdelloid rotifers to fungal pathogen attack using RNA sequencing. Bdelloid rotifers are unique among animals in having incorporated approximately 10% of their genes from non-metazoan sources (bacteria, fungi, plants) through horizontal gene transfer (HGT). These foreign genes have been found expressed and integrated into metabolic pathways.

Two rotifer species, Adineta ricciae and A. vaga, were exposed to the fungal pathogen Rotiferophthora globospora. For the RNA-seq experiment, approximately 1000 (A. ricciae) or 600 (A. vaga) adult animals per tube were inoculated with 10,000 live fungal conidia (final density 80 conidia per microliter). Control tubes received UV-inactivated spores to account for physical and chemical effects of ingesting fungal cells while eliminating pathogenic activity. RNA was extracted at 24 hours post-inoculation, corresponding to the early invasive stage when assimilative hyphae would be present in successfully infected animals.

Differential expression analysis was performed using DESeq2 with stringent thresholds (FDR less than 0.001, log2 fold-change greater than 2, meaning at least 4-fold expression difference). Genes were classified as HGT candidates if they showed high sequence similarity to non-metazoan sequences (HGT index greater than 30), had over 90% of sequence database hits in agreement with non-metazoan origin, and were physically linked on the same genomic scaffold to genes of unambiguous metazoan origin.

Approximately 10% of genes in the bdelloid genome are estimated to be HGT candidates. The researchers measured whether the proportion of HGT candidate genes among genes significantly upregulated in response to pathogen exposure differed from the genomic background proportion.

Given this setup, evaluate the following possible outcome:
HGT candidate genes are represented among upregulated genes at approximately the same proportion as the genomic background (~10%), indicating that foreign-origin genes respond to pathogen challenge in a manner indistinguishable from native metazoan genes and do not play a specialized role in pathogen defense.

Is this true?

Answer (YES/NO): NO